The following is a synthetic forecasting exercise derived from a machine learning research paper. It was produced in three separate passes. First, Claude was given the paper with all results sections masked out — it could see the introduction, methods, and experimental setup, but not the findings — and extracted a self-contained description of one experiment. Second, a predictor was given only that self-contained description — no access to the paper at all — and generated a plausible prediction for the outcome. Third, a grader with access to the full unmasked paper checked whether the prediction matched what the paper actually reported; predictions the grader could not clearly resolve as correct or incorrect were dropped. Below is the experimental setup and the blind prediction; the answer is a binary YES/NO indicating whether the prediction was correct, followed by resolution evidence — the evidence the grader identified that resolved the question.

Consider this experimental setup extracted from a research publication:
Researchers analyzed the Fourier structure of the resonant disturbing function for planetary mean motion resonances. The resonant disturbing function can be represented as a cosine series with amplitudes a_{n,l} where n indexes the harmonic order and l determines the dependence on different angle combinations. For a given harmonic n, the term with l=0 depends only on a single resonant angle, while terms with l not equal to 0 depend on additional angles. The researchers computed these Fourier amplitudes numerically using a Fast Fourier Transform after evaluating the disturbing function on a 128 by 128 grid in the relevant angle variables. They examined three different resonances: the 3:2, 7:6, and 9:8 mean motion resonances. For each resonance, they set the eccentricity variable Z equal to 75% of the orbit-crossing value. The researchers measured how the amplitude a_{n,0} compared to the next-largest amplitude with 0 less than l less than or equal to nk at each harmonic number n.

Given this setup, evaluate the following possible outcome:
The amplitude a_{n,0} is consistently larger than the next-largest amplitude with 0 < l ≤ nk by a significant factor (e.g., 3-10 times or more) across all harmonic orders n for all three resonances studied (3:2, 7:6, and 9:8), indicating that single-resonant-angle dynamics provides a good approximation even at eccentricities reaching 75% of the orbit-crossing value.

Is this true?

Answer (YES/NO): YES